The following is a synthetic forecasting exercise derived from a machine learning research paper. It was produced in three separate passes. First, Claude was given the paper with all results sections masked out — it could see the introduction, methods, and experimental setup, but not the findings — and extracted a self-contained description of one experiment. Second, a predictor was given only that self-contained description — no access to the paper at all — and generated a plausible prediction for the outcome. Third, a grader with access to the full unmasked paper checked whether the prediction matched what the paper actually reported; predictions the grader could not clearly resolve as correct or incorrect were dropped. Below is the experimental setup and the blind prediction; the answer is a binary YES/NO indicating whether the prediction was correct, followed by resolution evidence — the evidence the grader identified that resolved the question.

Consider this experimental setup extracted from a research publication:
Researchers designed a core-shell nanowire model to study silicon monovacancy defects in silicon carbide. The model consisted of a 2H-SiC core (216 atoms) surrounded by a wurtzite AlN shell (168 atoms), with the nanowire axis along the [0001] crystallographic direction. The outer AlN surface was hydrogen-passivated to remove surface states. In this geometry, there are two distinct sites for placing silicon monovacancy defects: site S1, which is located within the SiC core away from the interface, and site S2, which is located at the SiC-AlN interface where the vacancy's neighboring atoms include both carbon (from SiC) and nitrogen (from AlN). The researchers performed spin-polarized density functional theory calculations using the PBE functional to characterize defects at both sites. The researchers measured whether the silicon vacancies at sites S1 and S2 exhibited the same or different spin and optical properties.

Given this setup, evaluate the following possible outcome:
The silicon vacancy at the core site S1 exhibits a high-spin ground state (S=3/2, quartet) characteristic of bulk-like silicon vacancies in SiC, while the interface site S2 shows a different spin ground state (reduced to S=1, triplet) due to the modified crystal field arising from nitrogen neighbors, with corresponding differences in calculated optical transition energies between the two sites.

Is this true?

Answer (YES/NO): NO